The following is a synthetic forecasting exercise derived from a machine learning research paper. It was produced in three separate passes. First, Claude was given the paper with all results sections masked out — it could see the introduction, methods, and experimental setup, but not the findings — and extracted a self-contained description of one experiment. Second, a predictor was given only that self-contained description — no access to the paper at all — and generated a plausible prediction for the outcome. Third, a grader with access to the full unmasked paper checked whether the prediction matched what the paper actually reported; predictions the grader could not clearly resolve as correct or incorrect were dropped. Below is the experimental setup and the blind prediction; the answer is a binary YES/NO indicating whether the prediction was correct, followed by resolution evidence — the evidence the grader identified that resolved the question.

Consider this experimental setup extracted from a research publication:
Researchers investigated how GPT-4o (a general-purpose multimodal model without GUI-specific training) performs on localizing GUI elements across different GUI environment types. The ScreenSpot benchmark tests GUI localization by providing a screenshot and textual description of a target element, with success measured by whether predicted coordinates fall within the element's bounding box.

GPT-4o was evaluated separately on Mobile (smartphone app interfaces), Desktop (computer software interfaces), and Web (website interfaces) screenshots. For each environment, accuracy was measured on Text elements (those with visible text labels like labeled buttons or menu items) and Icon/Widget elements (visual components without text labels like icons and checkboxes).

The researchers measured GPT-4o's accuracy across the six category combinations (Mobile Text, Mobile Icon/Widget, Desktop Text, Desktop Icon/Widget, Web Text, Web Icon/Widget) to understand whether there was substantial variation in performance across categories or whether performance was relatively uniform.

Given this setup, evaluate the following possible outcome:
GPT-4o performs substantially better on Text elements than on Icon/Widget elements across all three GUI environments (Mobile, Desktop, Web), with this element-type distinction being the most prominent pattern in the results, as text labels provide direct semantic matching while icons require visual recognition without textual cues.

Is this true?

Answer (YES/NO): NO